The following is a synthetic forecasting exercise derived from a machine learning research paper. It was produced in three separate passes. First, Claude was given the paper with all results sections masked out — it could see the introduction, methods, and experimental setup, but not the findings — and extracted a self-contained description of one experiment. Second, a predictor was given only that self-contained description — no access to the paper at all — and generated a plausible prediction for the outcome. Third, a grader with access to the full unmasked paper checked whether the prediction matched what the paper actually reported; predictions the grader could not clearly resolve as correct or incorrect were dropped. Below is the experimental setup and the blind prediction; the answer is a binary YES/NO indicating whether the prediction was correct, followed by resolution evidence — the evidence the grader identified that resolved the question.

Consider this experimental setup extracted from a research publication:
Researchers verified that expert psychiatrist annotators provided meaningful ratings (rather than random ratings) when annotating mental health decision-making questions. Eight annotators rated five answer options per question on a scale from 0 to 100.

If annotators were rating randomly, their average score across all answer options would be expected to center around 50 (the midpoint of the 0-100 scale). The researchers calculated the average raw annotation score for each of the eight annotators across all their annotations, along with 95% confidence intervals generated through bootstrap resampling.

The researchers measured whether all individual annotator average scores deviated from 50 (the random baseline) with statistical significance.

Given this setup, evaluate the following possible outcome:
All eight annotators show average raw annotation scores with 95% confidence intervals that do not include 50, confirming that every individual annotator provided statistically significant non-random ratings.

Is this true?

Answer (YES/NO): YES